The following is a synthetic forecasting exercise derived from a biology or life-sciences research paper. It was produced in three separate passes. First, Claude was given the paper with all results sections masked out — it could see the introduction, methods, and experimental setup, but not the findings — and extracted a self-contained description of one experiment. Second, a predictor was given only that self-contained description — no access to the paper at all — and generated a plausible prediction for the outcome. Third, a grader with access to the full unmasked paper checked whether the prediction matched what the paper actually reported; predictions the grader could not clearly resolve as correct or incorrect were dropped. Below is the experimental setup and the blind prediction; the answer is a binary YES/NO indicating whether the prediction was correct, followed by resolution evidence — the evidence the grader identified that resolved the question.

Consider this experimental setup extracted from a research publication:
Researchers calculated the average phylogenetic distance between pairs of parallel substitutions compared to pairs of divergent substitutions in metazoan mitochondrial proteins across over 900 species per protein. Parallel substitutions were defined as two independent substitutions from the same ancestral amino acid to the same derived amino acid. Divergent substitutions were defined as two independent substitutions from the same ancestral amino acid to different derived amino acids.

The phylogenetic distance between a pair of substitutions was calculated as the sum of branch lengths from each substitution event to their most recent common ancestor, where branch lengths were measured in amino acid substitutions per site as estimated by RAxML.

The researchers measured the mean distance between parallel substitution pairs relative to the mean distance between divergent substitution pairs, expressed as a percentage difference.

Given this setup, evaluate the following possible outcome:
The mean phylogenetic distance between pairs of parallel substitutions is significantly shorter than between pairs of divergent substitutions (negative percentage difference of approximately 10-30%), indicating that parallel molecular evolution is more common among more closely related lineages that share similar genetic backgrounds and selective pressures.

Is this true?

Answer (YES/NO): YES